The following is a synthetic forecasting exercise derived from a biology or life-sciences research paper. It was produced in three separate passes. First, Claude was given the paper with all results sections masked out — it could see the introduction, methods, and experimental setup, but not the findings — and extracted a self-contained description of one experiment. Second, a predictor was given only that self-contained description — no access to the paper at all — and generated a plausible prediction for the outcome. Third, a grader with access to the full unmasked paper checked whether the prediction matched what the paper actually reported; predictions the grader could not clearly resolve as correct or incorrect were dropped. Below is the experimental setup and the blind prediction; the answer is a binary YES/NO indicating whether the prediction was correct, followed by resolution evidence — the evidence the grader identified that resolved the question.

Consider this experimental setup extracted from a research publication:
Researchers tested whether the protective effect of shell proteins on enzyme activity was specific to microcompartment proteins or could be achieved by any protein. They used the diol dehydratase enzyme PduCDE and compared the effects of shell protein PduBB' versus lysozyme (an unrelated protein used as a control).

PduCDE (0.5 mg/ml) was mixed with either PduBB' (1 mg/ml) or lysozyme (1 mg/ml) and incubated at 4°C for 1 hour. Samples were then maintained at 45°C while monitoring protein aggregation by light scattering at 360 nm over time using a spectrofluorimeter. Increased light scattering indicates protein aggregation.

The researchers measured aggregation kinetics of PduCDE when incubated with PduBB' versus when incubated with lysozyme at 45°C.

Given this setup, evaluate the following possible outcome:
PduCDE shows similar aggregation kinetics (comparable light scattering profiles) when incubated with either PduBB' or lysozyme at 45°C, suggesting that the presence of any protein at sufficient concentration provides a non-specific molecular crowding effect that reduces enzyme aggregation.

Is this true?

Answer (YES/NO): NO